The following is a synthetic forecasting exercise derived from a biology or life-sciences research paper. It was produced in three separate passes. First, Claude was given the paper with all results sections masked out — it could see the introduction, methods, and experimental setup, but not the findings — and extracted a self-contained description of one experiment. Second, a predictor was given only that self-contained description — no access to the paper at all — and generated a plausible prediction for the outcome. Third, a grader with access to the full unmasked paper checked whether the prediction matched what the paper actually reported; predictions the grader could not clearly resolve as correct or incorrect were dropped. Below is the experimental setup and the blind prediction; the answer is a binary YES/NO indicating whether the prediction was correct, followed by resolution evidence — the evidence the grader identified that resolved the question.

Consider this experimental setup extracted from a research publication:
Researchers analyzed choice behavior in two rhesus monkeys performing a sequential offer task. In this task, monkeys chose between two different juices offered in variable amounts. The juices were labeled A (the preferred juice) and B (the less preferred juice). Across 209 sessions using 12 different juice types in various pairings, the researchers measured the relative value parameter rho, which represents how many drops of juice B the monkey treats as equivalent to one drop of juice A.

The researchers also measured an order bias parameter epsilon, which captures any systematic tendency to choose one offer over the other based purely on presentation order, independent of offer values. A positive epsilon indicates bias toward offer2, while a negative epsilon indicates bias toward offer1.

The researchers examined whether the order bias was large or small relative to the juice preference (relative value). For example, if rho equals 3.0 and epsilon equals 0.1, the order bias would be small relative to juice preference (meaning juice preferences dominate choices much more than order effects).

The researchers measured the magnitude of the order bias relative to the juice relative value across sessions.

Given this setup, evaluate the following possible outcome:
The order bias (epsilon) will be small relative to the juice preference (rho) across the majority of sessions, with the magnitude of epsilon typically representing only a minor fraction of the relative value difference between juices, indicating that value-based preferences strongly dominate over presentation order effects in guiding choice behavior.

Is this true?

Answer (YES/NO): YES